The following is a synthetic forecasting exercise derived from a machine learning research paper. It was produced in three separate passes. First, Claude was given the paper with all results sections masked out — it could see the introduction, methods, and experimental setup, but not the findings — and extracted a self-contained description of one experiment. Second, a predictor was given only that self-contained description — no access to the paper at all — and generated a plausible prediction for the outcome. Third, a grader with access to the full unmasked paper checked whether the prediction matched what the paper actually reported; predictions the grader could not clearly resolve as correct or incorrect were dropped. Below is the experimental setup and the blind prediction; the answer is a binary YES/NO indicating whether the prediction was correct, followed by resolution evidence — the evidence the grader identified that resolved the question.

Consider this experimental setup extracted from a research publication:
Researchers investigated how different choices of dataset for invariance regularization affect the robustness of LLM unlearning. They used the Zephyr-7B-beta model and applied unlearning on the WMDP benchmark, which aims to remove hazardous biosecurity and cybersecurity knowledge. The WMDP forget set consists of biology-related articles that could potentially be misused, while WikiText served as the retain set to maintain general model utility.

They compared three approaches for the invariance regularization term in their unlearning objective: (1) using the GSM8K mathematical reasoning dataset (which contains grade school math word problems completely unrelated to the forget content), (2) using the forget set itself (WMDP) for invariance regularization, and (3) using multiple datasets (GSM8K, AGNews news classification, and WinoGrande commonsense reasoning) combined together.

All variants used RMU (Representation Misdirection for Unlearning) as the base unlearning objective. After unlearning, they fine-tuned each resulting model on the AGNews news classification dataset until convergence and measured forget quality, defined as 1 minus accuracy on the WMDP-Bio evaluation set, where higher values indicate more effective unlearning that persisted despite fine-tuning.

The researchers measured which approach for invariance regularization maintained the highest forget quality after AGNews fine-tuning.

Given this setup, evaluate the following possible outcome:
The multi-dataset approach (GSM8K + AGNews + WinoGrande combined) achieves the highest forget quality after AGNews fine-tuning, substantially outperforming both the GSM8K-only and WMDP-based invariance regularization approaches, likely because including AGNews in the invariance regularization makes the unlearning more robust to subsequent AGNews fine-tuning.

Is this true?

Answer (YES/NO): NO